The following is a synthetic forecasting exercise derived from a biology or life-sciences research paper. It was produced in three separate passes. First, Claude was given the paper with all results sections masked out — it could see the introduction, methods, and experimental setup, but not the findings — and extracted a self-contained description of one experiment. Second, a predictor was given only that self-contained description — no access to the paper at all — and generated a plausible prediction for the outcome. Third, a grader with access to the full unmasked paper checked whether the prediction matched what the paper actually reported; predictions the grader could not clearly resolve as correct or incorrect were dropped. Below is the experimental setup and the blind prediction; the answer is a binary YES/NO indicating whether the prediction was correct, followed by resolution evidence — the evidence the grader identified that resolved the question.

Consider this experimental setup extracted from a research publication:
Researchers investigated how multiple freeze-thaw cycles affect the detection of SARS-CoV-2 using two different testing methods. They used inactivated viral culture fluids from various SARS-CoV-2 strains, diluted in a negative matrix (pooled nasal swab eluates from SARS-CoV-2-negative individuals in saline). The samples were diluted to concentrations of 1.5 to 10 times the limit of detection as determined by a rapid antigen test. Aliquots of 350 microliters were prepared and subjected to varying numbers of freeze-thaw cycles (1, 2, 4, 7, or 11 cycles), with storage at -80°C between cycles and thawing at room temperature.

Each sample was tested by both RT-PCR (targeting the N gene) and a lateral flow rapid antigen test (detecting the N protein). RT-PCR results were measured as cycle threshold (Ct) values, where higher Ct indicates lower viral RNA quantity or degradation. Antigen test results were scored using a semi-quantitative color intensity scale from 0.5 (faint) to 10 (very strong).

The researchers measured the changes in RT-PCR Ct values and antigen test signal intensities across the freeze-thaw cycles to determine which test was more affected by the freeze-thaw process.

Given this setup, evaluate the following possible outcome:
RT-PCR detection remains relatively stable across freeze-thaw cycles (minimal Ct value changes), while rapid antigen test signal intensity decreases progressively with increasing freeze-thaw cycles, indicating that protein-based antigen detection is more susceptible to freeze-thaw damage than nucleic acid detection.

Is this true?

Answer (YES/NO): NO